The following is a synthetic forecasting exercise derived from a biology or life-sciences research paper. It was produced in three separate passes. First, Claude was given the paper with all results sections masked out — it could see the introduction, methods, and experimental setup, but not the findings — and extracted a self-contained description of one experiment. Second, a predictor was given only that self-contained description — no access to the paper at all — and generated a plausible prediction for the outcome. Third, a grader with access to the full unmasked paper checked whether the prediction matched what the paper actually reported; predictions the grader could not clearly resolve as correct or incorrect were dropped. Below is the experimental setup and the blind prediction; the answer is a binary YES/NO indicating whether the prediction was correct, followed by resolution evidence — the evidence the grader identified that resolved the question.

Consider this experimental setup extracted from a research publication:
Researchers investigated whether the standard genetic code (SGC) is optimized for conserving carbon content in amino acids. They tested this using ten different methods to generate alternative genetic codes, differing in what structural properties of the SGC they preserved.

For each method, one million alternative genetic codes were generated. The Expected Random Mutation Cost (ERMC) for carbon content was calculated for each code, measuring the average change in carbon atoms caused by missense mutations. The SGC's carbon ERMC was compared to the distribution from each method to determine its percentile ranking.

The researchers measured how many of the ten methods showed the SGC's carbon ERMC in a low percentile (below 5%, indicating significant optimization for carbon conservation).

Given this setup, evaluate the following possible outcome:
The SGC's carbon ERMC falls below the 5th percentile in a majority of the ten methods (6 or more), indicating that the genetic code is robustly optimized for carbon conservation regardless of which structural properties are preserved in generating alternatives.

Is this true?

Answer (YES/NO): NO